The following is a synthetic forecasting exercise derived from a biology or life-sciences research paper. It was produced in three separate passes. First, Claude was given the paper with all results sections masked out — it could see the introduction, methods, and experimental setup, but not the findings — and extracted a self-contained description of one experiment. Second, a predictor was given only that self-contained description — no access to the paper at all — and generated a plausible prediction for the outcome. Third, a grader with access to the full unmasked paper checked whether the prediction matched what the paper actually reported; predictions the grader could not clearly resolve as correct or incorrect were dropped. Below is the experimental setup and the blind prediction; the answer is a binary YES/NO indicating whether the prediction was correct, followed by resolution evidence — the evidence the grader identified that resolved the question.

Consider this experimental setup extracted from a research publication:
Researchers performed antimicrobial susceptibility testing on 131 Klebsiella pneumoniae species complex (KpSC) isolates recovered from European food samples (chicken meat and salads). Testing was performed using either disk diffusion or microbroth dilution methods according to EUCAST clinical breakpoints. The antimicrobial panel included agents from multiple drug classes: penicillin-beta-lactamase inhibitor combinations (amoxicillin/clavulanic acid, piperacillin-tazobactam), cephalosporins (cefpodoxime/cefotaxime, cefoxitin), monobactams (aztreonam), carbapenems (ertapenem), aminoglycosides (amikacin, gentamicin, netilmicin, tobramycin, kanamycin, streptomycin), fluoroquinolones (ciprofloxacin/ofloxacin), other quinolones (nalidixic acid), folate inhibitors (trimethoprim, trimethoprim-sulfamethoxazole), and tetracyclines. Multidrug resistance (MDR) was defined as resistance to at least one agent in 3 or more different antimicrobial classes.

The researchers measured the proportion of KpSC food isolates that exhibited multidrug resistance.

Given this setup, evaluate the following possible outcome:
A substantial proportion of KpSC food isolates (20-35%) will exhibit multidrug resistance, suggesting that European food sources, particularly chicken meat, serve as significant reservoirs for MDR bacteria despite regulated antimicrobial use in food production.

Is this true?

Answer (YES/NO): NO